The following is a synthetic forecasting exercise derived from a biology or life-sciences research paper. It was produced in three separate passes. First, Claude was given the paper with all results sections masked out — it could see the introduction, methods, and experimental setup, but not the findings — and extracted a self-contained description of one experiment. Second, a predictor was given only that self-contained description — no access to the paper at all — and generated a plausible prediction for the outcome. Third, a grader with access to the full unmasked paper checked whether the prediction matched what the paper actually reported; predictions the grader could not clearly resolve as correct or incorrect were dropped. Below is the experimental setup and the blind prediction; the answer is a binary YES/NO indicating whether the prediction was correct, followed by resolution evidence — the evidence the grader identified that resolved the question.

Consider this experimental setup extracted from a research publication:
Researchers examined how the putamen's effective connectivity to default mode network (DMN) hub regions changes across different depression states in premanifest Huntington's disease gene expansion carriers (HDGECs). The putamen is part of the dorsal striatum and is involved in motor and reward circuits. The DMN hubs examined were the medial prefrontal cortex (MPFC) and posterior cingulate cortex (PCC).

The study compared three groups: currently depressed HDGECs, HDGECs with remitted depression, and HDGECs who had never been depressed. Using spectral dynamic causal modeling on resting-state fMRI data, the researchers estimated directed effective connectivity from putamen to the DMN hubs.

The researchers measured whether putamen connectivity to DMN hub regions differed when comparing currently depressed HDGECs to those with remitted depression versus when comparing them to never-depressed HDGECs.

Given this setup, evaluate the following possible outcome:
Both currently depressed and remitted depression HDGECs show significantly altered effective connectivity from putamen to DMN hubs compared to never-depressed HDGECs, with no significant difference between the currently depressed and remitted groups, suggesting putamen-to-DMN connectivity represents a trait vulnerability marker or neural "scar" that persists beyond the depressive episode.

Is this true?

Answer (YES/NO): NO